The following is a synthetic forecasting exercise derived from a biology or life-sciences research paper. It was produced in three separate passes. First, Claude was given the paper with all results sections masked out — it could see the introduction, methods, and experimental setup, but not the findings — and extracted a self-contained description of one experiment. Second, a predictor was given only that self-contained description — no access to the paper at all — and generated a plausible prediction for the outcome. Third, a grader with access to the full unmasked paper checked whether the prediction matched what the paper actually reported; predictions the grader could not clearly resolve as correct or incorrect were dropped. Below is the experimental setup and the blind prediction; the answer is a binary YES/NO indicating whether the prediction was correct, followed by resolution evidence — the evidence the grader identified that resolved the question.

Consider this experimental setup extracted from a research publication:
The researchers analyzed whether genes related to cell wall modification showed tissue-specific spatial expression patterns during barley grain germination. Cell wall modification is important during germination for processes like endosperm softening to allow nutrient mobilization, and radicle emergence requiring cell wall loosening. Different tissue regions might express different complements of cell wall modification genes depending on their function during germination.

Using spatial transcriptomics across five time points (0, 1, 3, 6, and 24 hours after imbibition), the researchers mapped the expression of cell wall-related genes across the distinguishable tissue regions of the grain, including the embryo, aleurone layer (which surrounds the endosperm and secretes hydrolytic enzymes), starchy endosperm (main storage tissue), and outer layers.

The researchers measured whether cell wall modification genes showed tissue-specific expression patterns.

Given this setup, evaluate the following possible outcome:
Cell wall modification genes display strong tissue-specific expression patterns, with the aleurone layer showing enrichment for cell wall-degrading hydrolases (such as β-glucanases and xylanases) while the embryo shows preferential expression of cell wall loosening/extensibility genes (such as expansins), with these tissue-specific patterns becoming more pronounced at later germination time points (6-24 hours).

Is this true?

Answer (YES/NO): NO